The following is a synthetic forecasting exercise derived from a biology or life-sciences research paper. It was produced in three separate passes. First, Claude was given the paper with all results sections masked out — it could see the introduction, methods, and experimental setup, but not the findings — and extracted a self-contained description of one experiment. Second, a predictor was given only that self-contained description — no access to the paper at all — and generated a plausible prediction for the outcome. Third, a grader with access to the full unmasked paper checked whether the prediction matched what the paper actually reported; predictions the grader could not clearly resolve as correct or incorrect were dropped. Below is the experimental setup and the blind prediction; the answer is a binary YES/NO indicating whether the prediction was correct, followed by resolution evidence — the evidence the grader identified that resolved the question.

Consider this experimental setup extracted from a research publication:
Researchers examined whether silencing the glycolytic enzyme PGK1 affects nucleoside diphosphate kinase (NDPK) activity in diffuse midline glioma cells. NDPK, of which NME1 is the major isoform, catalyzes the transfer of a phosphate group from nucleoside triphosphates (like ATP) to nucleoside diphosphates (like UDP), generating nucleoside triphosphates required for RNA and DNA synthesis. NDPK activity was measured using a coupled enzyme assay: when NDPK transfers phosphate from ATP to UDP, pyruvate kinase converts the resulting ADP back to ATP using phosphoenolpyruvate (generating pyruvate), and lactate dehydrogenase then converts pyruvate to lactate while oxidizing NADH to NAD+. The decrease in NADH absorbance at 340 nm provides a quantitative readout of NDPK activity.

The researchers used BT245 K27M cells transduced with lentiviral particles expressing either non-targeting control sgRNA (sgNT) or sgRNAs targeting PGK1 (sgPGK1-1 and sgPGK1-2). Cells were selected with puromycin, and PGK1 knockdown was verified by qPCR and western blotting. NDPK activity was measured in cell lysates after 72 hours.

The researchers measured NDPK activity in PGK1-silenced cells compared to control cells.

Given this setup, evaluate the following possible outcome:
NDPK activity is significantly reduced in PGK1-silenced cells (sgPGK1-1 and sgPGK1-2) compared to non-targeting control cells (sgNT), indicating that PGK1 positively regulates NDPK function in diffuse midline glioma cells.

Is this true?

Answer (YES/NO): YES